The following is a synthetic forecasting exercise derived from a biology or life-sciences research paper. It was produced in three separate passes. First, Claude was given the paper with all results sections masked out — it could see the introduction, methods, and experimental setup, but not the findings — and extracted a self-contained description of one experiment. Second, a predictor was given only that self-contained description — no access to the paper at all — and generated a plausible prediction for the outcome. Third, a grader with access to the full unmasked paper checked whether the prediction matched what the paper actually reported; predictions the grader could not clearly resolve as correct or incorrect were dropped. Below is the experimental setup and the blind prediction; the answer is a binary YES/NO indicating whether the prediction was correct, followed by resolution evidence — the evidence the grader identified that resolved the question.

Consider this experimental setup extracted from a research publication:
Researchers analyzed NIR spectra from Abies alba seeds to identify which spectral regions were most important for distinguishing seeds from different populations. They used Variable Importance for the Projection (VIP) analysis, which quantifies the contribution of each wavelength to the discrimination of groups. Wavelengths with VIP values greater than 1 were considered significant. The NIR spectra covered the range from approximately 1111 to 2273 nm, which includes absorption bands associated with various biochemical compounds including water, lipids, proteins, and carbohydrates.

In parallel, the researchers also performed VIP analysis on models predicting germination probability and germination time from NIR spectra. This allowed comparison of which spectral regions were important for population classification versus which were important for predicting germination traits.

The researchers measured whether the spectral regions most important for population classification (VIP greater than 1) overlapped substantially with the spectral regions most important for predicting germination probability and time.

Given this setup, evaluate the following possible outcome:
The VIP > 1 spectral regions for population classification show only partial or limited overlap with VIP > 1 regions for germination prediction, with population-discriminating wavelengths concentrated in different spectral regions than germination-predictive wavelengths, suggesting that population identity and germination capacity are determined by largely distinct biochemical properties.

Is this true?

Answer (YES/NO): NO